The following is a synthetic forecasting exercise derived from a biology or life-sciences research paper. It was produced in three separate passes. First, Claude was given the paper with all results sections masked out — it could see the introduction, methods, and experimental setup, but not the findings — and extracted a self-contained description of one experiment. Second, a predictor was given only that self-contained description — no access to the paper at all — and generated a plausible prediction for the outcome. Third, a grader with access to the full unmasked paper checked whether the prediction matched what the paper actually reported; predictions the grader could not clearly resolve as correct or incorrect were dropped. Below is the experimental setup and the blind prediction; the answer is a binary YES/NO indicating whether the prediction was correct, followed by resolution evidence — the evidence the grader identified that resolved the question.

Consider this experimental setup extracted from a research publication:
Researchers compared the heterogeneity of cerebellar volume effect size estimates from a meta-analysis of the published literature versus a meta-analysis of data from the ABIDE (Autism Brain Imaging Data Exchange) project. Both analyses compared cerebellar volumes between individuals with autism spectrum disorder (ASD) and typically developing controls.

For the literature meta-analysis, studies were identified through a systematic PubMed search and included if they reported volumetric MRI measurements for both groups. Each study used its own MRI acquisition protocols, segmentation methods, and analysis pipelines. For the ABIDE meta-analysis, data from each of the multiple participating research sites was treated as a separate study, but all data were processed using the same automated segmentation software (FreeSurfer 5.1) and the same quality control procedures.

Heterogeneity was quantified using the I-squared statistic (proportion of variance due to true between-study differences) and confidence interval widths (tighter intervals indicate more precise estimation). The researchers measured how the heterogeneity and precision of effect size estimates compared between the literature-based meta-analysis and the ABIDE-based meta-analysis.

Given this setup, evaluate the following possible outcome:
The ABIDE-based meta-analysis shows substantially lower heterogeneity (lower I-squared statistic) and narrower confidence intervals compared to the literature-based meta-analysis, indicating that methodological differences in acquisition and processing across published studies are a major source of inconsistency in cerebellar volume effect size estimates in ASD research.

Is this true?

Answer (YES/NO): YES